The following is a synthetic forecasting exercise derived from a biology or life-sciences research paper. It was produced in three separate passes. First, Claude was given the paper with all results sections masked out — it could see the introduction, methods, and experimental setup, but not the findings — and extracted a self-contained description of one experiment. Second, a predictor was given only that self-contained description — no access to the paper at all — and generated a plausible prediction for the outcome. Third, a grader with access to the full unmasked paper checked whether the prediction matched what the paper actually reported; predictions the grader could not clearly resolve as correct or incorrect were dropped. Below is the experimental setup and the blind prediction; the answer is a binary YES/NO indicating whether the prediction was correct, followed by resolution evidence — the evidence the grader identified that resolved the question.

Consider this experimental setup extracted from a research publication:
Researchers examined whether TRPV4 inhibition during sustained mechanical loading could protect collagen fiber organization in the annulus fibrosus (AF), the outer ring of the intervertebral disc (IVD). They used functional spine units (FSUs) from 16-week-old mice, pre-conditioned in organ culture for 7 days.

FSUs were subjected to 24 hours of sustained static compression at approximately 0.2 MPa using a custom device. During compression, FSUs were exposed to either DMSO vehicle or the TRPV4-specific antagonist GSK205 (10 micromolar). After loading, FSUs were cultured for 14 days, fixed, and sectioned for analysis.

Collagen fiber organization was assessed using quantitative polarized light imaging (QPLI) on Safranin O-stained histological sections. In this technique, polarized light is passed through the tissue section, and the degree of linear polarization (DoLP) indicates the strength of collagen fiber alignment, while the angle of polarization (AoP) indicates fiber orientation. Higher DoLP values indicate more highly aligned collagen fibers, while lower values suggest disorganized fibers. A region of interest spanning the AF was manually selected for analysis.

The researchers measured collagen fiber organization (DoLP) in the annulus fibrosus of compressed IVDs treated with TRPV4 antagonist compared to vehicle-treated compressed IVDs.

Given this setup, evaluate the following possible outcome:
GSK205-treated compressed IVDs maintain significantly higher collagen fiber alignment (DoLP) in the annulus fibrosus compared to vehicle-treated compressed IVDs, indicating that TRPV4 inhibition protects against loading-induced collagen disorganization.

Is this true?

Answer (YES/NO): NO